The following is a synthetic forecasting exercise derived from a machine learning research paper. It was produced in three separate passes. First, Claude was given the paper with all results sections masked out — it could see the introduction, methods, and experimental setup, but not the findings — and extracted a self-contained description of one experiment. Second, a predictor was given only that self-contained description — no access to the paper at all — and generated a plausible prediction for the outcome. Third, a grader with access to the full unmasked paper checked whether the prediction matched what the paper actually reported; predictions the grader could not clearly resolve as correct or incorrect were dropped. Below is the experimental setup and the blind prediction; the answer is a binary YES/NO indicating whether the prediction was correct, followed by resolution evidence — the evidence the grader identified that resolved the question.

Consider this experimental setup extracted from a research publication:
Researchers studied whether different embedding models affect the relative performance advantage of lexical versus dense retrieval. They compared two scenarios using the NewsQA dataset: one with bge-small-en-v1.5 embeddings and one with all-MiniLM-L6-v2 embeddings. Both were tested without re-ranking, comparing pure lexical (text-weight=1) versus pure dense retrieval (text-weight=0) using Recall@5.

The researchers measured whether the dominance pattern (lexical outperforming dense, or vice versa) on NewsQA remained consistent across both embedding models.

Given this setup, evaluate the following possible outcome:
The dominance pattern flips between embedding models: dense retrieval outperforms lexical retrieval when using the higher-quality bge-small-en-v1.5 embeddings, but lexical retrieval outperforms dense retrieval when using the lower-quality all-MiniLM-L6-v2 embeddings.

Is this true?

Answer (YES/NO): NO